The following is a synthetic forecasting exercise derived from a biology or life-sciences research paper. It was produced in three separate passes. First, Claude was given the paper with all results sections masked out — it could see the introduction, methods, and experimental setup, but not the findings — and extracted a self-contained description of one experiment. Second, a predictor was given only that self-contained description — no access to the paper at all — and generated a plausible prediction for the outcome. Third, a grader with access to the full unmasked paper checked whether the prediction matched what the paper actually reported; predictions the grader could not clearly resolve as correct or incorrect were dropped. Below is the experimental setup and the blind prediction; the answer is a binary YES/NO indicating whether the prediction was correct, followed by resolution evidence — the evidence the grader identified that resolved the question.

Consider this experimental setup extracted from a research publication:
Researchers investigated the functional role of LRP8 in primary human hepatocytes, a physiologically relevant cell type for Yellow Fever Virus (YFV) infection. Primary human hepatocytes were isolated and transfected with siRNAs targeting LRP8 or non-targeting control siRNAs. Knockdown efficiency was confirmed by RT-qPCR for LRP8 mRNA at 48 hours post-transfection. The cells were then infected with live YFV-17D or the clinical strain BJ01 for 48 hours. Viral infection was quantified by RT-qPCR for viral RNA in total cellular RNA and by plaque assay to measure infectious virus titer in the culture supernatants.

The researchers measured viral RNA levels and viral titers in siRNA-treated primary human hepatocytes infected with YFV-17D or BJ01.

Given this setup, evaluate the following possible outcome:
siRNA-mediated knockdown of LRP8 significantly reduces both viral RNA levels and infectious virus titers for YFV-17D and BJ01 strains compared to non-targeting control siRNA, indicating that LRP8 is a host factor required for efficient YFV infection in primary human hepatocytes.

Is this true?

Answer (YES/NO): YES